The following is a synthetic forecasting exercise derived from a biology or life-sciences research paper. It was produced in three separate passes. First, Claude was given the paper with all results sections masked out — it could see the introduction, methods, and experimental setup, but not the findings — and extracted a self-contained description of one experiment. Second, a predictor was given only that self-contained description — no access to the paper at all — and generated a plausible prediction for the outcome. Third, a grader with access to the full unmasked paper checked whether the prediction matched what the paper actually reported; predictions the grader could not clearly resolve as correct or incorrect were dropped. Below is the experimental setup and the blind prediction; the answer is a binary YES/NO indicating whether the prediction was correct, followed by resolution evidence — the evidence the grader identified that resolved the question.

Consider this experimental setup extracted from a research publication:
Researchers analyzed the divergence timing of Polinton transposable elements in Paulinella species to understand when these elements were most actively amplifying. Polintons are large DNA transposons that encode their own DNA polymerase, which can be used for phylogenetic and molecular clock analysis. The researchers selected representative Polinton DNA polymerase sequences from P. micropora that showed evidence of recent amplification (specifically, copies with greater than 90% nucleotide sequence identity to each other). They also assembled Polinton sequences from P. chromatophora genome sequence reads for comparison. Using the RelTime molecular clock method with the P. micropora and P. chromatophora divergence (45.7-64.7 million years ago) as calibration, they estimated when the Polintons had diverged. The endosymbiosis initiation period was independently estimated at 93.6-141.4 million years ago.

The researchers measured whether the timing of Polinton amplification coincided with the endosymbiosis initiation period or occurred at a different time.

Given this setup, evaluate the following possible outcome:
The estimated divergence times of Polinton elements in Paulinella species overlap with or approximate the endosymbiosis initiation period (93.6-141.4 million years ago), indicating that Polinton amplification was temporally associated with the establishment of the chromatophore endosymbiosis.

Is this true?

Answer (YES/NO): YES